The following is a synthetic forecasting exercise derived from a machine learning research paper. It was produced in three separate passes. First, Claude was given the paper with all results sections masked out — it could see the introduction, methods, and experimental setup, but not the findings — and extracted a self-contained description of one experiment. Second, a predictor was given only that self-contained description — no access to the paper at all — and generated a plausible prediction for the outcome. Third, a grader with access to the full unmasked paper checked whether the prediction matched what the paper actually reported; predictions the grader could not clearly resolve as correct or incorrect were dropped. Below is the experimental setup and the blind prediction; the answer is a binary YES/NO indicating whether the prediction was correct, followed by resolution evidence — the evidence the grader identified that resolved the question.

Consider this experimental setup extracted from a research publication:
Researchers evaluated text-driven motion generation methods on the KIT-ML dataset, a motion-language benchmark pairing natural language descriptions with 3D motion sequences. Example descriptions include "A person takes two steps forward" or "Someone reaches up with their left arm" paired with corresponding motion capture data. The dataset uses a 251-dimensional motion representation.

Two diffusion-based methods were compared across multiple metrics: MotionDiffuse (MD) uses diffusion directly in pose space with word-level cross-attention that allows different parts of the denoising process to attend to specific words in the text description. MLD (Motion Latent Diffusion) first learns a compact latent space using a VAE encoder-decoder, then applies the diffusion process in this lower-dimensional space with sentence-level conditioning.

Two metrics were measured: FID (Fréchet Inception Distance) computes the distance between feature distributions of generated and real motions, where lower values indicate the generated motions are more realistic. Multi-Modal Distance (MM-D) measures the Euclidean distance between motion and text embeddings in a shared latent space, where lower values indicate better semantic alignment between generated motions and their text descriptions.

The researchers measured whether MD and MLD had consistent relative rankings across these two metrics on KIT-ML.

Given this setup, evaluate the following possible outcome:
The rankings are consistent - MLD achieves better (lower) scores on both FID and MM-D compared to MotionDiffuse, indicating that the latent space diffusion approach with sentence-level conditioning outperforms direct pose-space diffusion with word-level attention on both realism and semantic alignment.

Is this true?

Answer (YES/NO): NO